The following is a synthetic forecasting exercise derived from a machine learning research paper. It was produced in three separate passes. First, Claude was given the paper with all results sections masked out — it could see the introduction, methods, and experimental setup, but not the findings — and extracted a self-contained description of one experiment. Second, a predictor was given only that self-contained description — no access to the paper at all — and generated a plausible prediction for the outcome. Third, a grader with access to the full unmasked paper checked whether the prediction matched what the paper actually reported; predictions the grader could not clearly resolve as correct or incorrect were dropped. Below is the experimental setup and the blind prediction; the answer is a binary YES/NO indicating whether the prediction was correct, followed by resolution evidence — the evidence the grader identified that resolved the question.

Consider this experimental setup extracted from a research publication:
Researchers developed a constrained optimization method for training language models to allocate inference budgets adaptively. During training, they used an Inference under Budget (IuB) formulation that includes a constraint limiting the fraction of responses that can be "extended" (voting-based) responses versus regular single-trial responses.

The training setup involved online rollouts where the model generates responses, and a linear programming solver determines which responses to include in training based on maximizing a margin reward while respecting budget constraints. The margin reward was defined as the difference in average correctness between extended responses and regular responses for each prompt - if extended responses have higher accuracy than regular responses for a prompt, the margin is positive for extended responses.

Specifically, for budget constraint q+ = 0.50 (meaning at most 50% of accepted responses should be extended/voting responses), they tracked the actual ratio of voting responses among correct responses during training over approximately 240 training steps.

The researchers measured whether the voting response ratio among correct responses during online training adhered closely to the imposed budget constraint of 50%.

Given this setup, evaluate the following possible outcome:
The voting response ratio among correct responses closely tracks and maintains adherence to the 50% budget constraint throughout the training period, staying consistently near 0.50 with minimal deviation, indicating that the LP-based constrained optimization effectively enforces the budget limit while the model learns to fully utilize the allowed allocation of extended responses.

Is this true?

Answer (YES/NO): YES